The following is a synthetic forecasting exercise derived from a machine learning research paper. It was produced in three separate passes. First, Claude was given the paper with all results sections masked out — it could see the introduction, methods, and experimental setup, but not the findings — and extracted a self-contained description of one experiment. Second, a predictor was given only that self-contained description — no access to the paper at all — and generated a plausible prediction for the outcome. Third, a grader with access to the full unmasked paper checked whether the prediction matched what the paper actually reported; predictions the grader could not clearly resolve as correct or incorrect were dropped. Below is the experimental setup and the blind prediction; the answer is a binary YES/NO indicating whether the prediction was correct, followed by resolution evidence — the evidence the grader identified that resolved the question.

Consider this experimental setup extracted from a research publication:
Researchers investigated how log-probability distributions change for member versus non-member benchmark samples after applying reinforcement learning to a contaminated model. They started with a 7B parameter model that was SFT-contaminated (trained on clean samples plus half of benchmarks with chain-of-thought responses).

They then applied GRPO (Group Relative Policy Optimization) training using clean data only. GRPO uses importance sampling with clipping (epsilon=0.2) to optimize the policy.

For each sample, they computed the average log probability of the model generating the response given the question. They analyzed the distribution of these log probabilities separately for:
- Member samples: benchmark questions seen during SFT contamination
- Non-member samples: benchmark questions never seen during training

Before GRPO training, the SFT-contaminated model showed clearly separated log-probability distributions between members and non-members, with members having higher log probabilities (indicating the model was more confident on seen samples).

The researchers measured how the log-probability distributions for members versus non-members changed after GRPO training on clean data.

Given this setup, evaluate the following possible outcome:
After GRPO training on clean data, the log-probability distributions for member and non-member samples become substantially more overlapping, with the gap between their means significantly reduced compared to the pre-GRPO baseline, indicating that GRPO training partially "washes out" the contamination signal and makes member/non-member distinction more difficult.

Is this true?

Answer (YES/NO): YES